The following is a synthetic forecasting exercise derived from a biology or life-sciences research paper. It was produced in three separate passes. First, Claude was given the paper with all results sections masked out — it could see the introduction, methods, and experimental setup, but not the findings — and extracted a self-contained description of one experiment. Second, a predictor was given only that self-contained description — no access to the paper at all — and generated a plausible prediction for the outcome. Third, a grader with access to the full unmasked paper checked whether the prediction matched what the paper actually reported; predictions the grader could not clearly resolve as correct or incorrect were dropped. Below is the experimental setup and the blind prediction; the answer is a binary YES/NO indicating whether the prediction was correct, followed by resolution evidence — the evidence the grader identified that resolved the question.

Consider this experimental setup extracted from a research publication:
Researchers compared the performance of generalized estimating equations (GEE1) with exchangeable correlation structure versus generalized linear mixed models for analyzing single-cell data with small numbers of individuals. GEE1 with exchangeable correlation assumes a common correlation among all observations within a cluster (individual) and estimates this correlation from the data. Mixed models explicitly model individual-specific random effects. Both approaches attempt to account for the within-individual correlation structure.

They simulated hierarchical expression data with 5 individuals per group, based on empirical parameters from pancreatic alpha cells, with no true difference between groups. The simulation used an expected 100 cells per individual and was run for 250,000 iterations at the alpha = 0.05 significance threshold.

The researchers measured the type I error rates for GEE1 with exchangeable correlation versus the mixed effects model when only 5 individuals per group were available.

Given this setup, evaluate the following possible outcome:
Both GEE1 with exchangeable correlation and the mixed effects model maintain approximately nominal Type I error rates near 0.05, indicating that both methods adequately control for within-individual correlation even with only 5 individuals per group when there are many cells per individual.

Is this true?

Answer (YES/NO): NO